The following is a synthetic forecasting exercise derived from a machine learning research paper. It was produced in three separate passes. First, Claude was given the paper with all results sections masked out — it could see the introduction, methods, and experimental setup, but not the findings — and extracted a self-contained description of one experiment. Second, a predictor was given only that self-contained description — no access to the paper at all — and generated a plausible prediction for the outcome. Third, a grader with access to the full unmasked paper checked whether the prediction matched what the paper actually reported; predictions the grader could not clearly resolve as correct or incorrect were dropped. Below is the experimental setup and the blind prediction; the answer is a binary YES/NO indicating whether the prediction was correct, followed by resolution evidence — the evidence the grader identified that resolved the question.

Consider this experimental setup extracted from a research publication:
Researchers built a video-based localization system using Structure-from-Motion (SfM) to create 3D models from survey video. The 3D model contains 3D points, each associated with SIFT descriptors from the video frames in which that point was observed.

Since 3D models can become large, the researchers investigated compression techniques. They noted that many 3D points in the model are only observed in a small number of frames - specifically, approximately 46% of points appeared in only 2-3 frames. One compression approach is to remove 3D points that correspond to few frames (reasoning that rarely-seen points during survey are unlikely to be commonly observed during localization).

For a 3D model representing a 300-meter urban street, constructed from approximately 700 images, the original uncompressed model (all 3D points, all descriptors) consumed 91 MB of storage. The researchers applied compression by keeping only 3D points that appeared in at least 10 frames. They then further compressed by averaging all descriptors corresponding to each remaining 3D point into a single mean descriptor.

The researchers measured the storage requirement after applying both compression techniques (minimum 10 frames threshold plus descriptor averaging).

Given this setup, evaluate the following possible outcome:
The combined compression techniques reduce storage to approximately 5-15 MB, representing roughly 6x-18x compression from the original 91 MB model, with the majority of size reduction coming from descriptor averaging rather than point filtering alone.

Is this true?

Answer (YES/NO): NO